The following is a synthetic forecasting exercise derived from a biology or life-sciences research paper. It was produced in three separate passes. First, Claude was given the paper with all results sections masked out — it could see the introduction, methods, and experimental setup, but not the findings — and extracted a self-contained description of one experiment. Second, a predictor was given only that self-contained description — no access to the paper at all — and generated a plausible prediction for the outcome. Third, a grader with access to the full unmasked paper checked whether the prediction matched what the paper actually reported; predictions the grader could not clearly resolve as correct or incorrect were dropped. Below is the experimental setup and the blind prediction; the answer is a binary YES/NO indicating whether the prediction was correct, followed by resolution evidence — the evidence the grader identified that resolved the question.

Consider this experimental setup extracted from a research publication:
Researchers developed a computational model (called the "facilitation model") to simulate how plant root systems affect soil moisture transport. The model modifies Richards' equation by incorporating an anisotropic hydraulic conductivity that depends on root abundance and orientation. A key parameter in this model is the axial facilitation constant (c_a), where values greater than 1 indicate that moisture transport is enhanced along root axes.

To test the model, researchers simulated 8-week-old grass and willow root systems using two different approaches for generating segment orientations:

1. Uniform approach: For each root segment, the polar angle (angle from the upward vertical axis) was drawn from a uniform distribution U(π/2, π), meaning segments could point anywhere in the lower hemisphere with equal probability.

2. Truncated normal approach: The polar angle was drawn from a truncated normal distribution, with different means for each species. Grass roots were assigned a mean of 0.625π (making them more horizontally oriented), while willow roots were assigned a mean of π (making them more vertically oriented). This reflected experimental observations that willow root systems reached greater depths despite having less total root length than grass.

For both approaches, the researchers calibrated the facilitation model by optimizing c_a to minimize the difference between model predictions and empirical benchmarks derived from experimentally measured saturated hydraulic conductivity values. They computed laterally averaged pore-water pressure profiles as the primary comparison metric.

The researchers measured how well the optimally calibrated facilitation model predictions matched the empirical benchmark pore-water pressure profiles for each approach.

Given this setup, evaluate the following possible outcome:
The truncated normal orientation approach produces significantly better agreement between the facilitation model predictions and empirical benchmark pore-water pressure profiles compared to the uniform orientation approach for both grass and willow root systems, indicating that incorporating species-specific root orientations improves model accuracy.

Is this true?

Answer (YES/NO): YES